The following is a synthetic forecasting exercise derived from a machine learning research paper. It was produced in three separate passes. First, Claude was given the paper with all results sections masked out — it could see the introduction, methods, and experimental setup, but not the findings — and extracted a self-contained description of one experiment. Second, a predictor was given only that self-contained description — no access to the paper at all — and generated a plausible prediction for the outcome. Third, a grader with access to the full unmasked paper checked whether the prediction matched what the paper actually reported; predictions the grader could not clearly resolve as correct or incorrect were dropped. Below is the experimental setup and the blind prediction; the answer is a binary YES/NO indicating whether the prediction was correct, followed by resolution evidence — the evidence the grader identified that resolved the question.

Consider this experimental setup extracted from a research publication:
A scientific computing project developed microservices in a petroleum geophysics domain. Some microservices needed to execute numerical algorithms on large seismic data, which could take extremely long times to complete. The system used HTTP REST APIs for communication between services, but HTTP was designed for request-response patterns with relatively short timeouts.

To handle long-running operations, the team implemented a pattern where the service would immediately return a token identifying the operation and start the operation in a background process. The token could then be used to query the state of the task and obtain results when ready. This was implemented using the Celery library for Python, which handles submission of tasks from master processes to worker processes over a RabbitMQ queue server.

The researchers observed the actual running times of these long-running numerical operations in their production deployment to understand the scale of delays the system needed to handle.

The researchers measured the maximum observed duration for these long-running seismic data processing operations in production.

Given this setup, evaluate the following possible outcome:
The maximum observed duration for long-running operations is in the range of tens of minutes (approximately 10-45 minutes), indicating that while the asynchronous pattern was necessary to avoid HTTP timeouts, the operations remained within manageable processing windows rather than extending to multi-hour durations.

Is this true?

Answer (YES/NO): NO